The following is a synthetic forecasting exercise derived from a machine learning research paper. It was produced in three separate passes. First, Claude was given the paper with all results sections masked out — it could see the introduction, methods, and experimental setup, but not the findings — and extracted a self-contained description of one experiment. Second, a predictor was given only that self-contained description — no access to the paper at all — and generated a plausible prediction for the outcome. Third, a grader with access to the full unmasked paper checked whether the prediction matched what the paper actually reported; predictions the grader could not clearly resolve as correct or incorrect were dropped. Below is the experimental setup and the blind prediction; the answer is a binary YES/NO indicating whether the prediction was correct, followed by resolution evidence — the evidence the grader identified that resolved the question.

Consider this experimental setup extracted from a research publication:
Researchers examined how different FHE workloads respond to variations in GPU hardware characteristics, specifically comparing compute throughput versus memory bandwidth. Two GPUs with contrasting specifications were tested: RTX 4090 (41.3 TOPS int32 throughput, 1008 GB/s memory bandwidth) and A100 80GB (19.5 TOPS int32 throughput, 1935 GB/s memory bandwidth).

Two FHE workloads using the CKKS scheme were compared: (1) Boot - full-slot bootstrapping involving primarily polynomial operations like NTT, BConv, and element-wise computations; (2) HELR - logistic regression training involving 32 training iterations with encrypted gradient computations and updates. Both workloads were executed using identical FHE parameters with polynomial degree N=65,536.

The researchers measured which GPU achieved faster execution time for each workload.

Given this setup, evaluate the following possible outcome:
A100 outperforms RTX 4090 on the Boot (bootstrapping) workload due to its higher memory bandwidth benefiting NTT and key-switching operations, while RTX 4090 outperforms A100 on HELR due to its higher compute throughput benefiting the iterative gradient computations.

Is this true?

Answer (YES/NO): YES